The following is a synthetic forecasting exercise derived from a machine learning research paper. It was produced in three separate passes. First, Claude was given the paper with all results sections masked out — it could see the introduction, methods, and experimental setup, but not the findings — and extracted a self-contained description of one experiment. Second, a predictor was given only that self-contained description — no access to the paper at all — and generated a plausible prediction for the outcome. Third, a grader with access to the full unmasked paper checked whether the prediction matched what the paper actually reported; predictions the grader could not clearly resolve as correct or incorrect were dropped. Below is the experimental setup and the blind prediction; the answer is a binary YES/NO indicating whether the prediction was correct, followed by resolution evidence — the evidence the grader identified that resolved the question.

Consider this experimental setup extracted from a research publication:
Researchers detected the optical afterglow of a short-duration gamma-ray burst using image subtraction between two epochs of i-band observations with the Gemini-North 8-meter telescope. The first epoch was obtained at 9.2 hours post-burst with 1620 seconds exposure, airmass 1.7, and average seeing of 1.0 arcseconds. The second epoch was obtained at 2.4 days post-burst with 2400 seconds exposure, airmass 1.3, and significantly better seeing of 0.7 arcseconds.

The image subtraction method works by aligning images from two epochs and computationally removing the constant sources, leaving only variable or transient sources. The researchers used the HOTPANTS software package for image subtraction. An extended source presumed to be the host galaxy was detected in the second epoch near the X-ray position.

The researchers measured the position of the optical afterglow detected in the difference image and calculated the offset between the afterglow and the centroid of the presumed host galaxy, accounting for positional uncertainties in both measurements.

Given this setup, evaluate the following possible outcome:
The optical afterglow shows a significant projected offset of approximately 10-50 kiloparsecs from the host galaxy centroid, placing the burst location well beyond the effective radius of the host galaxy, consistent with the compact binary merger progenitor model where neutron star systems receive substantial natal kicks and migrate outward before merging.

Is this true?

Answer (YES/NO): NO